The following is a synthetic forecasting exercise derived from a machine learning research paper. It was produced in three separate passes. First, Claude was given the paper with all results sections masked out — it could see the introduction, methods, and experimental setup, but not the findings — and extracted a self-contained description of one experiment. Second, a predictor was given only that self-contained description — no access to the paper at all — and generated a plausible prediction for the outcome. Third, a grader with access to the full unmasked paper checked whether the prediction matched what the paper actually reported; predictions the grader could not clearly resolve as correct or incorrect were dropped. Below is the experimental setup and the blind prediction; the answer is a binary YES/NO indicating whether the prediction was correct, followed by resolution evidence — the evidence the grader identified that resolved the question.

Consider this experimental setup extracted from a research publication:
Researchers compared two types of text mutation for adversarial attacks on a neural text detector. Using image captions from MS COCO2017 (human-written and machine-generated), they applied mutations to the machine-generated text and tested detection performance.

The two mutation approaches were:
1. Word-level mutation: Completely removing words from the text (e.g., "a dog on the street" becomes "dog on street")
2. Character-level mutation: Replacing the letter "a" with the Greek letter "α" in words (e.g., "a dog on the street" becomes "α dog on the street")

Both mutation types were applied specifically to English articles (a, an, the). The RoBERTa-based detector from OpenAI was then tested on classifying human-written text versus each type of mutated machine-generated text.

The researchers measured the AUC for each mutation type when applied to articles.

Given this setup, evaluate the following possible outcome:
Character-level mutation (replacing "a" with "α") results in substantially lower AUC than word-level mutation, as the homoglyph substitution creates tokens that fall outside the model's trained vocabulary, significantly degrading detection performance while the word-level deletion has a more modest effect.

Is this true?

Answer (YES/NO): YES